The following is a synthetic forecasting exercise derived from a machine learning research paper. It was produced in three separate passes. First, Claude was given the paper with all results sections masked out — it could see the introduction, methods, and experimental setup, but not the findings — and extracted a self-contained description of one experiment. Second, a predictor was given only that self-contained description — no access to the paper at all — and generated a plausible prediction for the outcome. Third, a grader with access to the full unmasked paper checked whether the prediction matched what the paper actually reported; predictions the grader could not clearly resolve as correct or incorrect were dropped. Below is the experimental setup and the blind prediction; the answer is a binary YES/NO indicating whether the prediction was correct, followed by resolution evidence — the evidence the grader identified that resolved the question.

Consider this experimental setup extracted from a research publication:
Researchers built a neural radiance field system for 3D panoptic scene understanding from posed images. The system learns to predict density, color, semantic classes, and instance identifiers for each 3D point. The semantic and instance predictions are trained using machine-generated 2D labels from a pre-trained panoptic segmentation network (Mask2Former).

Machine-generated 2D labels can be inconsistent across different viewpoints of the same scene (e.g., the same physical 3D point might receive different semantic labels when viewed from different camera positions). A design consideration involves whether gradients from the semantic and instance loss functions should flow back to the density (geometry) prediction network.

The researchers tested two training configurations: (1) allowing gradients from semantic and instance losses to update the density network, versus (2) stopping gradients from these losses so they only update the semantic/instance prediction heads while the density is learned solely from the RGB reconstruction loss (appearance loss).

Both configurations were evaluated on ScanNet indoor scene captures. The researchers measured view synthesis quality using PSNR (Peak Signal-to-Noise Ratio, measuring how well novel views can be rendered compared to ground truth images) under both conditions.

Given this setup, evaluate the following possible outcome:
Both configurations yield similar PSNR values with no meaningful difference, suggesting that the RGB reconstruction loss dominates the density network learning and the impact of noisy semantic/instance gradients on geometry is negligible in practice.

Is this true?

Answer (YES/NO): NO